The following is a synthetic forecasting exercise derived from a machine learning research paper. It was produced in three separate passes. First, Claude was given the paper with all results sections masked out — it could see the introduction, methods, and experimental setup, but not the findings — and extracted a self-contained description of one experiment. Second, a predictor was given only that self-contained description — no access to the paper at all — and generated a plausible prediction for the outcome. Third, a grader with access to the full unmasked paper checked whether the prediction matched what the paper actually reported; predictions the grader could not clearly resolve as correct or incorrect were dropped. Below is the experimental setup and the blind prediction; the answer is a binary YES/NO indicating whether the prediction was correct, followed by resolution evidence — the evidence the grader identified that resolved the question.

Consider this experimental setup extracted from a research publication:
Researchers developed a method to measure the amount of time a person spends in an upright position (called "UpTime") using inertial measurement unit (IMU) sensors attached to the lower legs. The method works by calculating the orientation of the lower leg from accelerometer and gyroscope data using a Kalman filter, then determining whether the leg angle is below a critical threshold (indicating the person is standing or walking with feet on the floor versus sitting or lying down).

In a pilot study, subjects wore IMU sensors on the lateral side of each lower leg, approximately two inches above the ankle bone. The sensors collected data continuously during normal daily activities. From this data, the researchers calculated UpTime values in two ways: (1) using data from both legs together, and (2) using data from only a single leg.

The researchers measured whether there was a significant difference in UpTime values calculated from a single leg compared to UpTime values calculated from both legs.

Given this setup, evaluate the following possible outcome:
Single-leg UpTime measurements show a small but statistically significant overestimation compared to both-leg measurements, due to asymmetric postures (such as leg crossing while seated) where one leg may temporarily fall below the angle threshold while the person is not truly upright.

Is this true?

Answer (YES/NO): NO